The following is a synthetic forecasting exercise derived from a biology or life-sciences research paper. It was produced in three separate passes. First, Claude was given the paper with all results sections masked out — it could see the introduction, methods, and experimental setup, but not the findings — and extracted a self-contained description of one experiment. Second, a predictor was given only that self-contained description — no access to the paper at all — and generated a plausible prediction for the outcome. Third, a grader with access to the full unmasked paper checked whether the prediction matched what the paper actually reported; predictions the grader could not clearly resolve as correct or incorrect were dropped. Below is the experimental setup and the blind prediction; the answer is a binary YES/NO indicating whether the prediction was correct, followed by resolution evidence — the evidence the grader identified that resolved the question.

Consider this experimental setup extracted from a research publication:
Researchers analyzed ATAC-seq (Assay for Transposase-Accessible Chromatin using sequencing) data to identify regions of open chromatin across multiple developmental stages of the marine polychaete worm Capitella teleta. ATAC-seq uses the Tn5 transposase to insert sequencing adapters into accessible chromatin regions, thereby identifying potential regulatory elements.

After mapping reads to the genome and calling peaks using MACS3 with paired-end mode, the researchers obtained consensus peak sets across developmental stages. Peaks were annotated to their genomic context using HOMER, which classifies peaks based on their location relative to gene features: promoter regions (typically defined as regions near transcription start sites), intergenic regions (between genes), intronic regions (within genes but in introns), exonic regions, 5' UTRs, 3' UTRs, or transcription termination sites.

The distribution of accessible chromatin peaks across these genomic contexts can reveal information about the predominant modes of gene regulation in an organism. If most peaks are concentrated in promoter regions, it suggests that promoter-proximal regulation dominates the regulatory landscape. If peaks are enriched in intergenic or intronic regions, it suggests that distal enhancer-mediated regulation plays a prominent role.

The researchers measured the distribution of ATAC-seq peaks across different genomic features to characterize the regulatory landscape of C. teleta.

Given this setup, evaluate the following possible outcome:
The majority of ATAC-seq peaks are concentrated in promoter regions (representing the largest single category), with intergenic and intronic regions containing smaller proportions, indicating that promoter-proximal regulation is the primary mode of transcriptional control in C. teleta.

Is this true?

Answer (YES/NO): NO